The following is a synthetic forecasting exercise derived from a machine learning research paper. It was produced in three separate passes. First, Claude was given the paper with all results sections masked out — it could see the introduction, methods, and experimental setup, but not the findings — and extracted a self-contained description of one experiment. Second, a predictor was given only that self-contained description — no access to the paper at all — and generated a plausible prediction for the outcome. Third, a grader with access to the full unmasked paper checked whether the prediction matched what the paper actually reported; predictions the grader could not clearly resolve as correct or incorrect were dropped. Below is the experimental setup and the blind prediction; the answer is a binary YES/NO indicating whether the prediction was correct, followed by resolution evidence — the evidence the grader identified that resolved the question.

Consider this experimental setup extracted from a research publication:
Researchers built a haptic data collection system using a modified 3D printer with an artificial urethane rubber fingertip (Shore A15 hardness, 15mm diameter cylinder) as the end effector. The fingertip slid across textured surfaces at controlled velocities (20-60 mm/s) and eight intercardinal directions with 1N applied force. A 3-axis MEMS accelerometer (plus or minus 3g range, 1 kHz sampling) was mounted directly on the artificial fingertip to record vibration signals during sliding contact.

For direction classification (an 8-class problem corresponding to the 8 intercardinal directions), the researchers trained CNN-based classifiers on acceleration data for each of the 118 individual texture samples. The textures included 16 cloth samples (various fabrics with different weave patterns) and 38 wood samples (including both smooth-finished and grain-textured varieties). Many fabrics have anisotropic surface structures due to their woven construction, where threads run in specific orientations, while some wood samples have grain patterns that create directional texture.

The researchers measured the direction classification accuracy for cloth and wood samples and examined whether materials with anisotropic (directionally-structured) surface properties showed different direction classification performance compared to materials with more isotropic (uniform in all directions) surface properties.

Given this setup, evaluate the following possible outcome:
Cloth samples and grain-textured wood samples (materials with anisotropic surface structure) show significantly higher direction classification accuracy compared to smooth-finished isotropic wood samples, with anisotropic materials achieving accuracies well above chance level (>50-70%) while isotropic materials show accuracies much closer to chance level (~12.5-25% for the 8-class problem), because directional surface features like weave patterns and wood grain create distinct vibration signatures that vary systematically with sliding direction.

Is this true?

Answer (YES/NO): NO